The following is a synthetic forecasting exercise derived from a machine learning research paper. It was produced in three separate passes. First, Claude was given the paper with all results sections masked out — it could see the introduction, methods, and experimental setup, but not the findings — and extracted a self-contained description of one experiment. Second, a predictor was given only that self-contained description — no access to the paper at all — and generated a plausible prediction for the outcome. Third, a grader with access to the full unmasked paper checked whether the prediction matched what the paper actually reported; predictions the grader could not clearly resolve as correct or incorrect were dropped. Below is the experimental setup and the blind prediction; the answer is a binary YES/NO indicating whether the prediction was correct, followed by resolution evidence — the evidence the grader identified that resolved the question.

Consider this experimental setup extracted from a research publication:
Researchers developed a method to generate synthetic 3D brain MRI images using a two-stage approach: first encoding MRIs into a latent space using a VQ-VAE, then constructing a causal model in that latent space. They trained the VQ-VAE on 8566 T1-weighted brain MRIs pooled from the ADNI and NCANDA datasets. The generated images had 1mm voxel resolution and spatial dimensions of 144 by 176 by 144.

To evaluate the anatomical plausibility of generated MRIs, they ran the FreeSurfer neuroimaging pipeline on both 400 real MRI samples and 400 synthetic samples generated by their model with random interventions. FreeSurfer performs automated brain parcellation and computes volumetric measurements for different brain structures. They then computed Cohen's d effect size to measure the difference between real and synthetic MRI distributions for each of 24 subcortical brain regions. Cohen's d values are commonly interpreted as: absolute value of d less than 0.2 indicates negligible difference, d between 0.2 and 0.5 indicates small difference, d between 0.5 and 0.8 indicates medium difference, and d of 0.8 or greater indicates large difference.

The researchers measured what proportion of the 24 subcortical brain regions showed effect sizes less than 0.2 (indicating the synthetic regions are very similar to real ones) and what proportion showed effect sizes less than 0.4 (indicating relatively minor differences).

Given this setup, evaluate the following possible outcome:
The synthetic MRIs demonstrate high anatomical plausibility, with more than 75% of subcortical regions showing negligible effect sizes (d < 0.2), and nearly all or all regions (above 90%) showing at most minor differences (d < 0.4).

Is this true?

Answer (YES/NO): NO